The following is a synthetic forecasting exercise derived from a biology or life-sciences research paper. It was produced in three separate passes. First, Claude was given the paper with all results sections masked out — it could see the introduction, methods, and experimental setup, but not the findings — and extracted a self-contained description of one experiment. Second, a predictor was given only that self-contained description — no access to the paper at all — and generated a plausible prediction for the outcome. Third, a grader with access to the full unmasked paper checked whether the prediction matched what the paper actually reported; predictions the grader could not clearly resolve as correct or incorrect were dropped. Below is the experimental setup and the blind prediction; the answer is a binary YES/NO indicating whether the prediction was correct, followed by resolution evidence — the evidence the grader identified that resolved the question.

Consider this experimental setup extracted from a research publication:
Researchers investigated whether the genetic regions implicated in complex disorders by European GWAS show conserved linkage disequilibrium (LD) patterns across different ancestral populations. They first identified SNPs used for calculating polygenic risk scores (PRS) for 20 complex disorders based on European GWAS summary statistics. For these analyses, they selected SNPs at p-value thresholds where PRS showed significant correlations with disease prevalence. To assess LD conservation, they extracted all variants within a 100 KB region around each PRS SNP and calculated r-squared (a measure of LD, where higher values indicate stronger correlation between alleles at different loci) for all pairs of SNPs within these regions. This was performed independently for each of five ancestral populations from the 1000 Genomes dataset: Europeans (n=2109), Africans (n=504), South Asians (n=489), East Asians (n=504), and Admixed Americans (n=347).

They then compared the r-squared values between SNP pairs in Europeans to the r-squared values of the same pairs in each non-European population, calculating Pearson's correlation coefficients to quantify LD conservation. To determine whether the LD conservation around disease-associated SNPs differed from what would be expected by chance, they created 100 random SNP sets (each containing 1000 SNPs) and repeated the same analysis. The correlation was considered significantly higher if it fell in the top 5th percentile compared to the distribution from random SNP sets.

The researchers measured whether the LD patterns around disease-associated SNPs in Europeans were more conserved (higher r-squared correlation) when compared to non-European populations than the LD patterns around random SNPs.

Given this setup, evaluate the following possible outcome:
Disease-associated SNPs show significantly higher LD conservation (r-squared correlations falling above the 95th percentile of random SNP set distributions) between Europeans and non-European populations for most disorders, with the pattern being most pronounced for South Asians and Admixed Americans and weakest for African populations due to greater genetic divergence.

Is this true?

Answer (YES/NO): NO